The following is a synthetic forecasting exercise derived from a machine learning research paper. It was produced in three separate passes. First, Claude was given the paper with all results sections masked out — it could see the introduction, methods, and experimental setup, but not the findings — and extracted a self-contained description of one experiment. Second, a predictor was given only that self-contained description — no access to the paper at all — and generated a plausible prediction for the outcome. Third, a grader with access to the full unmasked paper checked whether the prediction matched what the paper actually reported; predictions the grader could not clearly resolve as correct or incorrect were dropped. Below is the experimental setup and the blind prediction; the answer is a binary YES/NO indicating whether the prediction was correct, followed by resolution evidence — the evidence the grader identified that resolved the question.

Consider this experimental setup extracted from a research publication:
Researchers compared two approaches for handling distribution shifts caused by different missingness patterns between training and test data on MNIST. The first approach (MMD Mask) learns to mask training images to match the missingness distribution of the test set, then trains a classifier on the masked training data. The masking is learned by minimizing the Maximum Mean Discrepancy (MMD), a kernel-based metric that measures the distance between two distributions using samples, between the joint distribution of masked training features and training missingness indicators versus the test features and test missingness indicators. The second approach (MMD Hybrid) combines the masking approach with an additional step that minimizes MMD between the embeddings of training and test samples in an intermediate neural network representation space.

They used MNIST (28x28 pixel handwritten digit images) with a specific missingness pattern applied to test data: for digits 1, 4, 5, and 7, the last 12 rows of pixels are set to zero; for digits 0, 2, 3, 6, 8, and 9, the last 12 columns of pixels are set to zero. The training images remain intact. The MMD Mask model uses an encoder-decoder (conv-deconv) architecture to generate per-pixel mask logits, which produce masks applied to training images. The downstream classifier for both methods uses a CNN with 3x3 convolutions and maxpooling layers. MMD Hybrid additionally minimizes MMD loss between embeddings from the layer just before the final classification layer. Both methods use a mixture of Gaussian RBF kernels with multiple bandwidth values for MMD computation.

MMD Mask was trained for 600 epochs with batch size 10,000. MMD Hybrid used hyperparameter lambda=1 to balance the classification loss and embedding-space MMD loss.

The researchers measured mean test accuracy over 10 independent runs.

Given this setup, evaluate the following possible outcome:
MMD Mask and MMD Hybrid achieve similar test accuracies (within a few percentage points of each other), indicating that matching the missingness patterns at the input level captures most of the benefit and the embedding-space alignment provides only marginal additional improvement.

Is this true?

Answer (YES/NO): YES